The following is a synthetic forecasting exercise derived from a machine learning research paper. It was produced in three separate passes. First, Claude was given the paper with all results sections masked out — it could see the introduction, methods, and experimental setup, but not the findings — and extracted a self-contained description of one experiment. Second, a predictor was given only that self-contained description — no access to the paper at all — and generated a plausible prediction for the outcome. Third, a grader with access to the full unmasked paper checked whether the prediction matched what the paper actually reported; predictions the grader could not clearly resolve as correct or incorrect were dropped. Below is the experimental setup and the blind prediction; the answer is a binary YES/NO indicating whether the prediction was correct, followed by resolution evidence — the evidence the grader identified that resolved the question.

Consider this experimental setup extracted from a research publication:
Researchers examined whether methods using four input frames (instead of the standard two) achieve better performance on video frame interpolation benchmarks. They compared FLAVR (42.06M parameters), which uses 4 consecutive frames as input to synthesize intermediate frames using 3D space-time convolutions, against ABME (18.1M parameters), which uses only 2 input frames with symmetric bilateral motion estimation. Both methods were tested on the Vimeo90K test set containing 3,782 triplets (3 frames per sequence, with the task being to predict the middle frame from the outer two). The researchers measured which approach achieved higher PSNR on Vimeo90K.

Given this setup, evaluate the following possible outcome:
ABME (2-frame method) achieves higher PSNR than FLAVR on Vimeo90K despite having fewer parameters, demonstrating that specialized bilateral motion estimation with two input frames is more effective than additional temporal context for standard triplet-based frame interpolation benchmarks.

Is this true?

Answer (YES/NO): NO